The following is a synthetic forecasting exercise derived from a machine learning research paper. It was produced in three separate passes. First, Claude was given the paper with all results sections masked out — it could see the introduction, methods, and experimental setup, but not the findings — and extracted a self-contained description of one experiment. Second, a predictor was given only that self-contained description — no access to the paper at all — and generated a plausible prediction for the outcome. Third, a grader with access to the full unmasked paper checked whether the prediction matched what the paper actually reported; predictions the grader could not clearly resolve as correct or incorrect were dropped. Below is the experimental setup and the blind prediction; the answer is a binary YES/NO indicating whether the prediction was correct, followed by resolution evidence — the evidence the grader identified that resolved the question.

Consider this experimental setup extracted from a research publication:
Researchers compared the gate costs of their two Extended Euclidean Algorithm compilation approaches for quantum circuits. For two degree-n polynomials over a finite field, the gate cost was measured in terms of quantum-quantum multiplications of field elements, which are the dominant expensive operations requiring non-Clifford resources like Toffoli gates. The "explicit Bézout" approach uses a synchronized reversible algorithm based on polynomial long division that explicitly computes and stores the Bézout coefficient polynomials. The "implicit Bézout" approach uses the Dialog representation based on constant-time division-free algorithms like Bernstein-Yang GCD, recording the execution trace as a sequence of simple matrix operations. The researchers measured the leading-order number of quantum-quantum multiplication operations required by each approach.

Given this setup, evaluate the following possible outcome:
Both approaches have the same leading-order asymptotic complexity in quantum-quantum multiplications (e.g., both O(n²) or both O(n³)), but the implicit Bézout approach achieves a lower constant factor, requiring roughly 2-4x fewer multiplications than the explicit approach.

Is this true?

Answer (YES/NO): YES